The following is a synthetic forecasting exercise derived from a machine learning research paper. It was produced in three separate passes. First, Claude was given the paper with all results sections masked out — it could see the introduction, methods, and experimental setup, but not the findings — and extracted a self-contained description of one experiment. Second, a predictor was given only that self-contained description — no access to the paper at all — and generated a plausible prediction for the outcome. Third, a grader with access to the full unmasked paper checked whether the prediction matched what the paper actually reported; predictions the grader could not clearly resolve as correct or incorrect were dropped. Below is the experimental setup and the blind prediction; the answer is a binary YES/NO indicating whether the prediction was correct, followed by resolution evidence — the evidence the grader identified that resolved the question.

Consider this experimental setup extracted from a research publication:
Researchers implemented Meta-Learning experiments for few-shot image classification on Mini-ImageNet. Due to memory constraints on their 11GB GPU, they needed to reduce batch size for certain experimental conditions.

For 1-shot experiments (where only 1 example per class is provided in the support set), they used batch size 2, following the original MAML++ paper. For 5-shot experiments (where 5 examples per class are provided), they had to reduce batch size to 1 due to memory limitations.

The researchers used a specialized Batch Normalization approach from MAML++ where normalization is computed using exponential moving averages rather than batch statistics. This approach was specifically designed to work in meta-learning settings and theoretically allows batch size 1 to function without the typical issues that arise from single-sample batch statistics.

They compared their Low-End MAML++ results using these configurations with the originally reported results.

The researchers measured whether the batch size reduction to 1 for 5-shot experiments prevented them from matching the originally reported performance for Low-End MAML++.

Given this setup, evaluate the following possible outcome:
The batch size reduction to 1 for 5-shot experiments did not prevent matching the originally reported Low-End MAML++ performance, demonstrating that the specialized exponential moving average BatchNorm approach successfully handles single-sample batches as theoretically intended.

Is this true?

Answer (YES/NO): YES